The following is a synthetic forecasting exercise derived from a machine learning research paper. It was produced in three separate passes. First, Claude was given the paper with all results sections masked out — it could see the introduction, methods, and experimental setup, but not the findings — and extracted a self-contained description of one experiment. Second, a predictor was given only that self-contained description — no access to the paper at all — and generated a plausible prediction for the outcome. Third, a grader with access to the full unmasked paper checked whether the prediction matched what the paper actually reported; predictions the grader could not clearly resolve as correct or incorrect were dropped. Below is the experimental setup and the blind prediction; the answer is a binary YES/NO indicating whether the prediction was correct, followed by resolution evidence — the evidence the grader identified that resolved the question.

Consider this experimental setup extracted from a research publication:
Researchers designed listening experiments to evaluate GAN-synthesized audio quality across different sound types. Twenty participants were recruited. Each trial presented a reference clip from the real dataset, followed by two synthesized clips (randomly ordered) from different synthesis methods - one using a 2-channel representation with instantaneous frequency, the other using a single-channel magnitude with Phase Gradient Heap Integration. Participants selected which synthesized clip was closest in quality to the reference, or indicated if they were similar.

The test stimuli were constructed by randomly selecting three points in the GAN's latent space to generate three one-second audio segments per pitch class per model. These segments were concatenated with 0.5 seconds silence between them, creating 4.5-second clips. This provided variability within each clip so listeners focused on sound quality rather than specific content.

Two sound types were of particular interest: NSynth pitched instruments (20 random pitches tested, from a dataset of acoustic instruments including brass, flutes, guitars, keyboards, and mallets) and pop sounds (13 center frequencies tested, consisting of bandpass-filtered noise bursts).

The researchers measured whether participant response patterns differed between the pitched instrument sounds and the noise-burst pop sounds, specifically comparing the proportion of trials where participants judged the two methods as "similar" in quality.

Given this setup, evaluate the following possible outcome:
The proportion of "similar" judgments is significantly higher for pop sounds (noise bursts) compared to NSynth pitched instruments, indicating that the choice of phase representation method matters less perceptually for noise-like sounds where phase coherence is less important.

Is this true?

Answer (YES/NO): NO